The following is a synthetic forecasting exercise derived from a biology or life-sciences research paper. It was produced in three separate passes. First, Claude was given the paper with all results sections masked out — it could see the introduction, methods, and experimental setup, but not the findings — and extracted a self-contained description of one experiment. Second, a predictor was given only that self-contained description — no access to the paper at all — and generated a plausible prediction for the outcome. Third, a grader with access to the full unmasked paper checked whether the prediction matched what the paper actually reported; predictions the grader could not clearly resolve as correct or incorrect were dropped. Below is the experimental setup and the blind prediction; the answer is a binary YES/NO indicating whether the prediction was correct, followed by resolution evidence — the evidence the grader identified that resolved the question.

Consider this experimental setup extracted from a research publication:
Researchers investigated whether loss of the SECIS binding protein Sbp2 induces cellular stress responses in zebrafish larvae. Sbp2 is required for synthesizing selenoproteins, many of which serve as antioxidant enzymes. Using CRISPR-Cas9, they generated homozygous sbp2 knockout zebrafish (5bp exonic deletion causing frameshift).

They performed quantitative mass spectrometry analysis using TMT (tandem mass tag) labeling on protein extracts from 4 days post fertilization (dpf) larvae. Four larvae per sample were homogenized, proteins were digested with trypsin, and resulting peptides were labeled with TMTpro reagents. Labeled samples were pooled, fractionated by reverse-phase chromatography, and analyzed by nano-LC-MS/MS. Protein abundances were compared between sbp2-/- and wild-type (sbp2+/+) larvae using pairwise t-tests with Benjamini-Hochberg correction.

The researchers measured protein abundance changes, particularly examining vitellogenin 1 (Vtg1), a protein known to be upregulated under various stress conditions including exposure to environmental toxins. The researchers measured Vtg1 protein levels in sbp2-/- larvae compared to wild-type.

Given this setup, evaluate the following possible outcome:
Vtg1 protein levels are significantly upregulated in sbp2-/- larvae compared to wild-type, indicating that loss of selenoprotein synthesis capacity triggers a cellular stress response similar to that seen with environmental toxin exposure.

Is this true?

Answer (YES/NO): YES